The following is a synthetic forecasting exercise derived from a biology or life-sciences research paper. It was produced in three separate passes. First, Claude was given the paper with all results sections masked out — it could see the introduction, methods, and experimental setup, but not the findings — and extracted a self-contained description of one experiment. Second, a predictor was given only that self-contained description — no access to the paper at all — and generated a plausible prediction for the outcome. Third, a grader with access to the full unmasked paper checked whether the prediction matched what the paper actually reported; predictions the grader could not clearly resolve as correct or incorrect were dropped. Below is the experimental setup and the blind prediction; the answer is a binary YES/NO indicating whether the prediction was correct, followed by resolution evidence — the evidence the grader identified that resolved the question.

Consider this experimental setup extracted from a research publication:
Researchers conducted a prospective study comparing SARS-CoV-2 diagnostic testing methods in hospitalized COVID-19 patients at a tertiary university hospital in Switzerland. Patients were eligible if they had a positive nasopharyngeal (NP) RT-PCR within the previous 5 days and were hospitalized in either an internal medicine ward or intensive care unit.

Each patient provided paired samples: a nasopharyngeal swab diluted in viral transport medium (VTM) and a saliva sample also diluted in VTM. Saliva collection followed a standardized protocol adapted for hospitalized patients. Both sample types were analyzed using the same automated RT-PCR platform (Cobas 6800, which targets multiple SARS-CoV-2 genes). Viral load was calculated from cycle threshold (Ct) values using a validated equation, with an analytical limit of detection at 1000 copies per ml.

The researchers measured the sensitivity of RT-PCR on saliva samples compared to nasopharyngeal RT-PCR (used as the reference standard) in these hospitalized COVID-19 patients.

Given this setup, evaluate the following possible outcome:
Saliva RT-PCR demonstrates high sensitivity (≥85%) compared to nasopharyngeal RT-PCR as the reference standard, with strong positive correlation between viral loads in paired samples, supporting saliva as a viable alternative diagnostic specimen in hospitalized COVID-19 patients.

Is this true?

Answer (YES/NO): NO